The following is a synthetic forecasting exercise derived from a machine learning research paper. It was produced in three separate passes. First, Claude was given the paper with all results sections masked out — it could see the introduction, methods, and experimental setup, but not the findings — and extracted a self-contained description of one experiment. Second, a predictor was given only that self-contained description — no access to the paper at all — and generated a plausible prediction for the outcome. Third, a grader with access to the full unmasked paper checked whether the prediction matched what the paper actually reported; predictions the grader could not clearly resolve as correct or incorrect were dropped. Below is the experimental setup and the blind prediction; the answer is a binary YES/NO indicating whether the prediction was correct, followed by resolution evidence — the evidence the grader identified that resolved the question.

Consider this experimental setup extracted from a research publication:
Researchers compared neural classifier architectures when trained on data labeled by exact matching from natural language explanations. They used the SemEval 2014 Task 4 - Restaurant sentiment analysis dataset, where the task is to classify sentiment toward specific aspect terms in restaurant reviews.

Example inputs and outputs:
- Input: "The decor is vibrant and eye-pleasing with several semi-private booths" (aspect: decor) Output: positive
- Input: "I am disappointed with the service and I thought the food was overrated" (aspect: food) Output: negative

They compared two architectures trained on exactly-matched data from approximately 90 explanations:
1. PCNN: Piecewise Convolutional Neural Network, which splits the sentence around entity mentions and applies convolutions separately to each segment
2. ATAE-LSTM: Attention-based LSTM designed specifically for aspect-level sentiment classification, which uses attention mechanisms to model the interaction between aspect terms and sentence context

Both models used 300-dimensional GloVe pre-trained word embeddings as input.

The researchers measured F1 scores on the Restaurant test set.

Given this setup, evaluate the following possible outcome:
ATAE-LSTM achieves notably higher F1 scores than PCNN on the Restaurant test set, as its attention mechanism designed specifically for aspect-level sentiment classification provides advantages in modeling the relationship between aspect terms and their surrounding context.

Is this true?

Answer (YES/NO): NO